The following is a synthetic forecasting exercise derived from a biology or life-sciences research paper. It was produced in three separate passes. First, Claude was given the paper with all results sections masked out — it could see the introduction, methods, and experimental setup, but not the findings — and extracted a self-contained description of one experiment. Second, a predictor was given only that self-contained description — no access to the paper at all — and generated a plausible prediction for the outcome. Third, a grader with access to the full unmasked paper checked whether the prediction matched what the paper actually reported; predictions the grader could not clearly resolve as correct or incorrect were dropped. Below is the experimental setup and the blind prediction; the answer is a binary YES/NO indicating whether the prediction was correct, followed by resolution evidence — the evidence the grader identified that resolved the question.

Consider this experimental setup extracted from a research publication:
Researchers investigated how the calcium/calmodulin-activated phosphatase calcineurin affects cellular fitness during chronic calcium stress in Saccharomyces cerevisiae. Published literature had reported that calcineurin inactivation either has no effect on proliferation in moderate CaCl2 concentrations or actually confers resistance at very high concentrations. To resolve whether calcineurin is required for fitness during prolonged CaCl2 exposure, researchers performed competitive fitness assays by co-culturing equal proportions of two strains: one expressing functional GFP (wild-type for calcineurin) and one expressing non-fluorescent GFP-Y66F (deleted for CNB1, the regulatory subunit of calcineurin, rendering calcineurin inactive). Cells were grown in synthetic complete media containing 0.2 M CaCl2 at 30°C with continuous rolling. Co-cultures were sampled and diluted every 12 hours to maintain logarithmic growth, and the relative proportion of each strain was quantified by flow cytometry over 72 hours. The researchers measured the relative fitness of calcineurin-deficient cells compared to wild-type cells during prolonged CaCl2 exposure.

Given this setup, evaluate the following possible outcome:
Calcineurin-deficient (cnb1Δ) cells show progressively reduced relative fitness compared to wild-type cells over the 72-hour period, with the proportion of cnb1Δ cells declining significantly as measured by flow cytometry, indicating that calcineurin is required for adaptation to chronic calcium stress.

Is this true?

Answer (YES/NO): YES